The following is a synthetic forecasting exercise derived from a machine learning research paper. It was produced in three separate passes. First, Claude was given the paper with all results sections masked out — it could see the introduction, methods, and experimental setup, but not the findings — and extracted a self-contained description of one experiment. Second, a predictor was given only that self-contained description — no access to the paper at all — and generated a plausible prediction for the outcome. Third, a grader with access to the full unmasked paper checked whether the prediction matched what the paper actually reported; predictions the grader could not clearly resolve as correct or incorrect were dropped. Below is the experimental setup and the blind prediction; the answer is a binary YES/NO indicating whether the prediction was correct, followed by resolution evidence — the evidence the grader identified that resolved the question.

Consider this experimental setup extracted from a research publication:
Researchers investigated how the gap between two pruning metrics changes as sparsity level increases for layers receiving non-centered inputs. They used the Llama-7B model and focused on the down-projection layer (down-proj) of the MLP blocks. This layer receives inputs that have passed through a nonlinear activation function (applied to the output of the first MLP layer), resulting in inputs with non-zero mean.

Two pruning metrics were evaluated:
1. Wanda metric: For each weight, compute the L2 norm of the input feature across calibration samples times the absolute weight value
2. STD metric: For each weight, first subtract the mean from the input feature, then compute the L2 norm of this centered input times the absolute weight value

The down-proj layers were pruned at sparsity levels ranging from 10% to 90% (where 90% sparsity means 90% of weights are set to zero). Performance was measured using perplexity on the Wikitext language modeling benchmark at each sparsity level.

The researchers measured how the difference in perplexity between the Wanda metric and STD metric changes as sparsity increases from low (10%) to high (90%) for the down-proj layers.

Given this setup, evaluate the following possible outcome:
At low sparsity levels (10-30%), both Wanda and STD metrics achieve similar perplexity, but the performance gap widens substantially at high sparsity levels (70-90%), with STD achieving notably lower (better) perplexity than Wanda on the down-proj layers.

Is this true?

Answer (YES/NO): YES